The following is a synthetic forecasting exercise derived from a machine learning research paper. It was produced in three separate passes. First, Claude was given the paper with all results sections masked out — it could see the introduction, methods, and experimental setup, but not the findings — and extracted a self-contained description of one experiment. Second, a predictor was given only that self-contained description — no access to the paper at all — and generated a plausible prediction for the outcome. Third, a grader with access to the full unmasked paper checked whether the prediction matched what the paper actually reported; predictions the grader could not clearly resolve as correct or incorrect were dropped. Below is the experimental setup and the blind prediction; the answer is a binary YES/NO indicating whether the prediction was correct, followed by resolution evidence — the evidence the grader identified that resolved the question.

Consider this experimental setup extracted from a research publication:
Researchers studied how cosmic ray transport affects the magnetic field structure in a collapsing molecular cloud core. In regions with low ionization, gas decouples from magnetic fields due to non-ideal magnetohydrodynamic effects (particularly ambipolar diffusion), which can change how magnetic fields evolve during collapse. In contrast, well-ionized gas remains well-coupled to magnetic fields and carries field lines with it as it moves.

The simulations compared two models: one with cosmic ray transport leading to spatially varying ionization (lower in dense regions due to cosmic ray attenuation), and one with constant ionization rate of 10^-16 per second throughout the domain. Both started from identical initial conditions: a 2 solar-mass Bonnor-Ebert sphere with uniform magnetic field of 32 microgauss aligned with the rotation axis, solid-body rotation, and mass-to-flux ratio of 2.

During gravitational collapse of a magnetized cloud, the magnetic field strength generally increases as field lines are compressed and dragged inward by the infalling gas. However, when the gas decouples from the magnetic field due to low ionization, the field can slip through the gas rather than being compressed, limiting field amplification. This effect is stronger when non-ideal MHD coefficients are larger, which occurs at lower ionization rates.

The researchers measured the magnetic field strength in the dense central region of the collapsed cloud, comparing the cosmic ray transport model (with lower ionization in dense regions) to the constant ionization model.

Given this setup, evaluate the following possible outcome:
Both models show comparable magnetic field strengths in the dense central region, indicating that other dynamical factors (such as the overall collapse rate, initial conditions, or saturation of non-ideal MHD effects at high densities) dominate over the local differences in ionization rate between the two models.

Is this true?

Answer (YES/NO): NO